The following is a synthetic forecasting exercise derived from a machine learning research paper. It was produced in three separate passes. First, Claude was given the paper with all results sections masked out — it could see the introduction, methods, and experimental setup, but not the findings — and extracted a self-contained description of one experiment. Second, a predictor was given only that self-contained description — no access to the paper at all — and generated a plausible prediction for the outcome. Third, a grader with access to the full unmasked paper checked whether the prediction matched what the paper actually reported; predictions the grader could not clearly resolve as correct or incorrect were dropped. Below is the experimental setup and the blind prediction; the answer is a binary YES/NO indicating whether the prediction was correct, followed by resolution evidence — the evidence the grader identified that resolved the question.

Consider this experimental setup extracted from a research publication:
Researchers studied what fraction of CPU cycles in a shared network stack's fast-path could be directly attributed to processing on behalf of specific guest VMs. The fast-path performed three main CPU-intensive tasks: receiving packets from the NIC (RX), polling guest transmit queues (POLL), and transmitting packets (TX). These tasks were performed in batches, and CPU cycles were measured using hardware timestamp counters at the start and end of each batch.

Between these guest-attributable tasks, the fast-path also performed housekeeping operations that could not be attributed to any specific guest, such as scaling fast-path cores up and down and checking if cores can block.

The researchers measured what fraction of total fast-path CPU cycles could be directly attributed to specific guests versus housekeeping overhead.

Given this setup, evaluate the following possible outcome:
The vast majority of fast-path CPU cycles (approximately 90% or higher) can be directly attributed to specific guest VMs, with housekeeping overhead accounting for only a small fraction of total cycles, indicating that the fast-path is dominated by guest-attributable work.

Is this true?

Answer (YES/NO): YES